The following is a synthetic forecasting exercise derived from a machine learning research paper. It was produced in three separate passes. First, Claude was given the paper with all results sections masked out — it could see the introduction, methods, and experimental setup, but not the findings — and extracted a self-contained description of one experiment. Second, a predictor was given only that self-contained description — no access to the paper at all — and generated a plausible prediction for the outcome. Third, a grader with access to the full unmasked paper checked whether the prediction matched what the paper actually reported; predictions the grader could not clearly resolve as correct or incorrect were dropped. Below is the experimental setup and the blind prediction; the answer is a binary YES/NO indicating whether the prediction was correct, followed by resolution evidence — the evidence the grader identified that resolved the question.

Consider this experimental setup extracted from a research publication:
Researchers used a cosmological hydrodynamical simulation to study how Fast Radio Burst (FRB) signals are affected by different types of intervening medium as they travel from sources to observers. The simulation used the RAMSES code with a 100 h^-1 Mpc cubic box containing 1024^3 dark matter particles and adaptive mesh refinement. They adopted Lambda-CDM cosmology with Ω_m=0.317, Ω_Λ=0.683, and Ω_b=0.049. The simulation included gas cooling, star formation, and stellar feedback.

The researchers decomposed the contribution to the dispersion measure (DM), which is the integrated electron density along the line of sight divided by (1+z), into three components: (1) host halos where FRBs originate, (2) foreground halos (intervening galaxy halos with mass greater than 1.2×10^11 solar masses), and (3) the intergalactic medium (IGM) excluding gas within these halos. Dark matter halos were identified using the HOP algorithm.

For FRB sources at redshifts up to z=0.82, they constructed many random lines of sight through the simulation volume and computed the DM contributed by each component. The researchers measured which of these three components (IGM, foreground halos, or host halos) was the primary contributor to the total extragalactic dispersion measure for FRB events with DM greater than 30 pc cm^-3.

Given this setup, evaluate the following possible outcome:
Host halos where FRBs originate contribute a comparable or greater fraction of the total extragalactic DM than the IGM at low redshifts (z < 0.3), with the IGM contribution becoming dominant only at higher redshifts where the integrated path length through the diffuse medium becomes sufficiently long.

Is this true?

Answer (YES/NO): NO